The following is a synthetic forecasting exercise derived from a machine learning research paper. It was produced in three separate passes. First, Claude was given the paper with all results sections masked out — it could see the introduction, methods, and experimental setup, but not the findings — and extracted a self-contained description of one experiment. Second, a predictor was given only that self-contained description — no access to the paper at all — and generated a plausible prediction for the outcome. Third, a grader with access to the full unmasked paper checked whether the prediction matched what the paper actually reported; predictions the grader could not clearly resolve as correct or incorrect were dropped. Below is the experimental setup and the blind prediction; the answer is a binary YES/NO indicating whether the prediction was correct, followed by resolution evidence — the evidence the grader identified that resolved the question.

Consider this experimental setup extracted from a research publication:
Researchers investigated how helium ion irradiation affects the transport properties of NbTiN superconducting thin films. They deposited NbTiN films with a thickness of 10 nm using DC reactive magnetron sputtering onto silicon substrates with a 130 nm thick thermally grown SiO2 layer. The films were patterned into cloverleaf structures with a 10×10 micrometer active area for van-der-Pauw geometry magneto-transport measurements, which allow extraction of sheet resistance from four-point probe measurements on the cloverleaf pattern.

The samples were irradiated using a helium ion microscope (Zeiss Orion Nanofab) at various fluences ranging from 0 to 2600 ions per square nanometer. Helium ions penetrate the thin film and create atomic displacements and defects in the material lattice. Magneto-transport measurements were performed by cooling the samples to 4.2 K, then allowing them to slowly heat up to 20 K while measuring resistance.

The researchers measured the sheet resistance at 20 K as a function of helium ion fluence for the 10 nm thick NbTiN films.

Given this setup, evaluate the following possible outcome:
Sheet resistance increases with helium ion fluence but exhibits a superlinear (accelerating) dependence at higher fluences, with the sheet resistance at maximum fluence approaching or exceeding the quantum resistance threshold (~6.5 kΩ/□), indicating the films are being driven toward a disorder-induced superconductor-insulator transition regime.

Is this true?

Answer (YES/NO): NO